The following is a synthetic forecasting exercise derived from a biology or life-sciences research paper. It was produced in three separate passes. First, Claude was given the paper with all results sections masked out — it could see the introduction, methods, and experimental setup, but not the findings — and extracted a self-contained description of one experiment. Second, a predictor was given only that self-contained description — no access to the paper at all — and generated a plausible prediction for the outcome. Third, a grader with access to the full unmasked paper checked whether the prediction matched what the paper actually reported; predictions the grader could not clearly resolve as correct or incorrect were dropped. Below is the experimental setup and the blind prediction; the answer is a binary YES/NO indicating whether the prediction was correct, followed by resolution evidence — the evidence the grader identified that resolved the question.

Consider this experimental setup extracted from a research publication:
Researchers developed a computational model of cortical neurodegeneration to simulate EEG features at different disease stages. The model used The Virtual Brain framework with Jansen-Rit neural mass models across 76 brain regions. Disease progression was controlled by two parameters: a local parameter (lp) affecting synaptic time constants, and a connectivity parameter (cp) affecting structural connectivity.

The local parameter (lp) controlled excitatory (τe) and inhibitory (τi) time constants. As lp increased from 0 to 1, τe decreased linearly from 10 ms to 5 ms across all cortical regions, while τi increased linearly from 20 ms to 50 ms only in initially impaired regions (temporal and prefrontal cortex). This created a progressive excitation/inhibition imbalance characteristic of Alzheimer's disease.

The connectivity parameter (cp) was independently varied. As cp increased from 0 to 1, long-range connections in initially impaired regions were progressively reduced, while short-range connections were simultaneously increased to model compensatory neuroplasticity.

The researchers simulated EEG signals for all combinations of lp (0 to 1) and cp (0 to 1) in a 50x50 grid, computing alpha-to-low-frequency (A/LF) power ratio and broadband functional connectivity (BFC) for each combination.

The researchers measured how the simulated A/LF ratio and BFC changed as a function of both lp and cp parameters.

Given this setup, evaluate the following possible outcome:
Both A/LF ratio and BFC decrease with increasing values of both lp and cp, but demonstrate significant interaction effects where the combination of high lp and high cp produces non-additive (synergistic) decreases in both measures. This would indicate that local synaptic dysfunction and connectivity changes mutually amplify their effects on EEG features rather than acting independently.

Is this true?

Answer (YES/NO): NO